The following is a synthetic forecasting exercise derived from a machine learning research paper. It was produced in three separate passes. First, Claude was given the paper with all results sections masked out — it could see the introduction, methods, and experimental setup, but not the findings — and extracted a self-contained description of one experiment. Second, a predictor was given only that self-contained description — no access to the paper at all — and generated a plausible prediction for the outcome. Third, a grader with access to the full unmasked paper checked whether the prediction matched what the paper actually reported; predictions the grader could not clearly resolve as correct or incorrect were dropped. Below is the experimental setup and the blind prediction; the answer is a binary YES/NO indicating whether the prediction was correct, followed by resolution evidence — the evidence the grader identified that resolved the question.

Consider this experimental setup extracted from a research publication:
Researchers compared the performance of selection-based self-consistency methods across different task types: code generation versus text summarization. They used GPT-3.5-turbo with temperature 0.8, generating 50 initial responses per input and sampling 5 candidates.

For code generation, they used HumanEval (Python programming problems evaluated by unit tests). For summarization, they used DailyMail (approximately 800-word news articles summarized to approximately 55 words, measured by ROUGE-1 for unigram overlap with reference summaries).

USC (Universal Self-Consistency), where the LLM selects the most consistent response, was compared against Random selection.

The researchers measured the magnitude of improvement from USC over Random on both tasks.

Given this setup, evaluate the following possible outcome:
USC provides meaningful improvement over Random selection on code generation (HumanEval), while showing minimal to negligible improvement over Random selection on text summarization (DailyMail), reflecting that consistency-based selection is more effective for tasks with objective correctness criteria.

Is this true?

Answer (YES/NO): NO